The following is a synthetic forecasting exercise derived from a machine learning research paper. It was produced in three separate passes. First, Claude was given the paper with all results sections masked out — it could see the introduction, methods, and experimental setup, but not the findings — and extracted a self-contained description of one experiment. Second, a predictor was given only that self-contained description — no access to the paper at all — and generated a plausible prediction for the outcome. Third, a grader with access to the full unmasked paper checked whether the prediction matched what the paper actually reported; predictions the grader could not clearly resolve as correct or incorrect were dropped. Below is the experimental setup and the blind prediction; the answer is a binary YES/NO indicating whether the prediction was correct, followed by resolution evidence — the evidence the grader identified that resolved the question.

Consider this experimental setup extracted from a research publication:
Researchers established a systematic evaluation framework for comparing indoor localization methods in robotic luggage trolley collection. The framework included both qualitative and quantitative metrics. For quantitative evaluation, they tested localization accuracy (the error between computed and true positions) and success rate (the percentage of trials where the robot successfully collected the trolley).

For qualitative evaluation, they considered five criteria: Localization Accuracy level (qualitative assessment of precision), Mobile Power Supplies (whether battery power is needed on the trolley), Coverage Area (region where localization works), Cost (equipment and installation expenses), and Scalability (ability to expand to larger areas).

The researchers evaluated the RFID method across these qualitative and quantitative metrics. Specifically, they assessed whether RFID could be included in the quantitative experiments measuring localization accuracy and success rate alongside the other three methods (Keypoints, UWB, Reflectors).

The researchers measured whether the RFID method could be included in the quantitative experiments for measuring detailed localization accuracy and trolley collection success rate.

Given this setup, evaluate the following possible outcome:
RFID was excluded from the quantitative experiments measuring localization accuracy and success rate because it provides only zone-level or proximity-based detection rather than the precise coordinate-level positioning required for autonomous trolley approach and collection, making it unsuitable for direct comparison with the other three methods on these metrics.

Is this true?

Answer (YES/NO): YES